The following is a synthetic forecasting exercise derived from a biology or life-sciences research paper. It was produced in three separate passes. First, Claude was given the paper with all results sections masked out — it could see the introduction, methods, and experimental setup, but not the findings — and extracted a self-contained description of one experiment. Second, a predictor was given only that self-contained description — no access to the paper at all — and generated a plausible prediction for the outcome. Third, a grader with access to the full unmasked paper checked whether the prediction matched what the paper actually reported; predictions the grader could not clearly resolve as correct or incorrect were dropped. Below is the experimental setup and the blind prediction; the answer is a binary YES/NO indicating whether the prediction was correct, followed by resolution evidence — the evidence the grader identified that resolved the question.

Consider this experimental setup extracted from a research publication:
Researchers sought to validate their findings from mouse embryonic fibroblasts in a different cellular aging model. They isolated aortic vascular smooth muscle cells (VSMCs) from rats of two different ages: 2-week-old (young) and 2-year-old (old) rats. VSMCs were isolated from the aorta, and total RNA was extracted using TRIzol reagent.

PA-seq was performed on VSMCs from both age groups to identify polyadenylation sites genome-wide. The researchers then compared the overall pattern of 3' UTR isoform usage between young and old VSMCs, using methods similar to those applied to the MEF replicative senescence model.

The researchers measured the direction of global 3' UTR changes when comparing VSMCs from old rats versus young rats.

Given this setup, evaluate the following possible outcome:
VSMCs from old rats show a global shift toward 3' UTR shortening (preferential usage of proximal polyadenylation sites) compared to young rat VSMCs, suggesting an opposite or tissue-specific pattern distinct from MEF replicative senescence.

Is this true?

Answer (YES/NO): NO